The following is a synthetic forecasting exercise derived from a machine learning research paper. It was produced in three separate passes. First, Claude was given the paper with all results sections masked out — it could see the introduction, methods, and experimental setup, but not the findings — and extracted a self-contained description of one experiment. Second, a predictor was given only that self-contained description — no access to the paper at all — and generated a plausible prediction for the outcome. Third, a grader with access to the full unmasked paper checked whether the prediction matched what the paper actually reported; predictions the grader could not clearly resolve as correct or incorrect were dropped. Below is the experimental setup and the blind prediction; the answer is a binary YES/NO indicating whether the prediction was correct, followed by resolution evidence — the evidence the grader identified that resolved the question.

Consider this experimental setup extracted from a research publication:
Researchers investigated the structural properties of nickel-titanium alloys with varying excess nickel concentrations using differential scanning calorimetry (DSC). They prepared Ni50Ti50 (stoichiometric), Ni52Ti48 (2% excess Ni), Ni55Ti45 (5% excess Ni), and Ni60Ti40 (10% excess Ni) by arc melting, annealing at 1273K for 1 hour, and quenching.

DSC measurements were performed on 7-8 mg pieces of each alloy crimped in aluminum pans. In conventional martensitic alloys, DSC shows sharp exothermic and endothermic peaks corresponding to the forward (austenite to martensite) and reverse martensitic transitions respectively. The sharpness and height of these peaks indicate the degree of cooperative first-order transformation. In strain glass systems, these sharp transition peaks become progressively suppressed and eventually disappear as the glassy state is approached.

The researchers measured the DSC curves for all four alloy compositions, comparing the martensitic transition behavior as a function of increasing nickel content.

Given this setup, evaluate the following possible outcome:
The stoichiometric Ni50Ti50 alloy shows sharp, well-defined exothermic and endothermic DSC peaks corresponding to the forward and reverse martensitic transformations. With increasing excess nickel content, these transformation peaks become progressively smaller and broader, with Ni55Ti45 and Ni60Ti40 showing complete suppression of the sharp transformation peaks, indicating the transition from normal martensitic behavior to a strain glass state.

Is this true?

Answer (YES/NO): NO